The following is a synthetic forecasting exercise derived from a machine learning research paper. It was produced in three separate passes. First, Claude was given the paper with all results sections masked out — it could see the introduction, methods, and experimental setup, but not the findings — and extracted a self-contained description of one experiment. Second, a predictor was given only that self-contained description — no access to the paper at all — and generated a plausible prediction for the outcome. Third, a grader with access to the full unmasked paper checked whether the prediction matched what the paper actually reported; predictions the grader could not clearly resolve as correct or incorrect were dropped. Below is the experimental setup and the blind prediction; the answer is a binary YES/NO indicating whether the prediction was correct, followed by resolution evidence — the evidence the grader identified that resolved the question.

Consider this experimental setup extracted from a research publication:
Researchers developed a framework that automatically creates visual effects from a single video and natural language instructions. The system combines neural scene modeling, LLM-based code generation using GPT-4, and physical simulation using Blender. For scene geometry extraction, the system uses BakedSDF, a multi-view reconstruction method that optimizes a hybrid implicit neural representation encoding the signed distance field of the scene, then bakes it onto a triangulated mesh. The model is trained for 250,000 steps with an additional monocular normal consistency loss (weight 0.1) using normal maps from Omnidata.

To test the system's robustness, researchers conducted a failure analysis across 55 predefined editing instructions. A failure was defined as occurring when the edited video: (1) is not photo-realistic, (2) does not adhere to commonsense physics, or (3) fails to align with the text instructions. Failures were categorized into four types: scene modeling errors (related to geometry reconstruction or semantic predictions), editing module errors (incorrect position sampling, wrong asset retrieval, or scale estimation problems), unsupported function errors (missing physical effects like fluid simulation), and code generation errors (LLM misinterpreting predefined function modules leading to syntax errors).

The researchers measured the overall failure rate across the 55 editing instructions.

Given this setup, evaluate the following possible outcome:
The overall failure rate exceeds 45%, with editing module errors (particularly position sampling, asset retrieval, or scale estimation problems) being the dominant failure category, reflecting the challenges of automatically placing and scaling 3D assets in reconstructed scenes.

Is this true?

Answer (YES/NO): NO